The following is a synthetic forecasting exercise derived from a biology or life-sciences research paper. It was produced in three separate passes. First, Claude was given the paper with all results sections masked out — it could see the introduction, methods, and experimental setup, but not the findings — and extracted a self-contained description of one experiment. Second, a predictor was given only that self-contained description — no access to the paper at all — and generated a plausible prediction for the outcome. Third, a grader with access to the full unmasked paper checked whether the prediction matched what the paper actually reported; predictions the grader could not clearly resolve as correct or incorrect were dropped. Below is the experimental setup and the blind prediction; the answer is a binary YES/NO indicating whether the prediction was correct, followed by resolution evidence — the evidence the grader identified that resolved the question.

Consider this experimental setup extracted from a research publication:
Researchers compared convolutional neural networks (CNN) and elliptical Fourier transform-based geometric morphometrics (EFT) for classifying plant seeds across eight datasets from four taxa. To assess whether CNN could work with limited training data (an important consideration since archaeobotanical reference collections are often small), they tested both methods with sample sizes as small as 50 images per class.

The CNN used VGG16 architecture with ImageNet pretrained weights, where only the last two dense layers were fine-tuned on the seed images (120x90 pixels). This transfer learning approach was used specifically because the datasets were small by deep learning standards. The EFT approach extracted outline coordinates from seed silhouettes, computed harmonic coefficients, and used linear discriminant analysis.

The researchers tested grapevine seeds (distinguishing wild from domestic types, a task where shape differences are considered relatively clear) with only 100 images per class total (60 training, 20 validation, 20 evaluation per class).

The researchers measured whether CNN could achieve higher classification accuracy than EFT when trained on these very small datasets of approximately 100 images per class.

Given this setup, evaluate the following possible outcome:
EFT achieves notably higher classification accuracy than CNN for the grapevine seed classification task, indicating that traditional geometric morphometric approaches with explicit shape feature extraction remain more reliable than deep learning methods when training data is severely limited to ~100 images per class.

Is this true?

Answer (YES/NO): NO